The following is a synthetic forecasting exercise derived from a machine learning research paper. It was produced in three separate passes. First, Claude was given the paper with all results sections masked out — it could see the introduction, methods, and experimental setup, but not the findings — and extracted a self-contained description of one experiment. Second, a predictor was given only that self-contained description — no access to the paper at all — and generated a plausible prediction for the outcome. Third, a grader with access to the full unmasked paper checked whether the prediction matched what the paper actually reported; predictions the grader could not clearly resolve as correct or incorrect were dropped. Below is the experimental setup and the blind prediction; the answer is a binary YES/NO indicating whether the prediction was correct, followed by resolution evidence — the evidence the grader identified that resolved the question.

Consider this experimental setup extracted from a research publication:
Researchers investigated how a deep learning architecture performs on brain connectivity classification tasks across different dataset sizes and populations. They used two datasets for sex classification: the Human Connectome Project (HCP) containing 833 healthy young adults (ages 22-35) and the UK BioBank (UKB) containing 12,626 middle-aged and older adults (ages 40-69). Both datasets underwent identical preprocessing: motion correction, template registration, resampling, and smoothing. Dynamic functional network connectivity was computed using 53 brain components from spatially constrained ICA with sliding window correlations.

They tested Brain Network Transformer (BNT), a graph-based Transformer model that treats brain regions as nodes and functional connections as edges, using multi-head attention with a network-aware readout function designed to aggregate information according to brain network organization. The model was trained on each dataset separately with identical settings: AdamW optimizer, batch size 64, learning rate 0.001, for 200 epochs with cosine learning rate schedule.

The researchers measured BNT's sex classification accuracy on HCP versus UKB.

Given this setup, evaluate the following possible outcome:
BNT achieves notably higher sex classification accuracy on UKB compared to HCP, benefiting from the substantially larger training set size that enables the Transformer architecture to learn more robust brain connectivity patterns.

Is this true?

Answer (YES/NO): NO